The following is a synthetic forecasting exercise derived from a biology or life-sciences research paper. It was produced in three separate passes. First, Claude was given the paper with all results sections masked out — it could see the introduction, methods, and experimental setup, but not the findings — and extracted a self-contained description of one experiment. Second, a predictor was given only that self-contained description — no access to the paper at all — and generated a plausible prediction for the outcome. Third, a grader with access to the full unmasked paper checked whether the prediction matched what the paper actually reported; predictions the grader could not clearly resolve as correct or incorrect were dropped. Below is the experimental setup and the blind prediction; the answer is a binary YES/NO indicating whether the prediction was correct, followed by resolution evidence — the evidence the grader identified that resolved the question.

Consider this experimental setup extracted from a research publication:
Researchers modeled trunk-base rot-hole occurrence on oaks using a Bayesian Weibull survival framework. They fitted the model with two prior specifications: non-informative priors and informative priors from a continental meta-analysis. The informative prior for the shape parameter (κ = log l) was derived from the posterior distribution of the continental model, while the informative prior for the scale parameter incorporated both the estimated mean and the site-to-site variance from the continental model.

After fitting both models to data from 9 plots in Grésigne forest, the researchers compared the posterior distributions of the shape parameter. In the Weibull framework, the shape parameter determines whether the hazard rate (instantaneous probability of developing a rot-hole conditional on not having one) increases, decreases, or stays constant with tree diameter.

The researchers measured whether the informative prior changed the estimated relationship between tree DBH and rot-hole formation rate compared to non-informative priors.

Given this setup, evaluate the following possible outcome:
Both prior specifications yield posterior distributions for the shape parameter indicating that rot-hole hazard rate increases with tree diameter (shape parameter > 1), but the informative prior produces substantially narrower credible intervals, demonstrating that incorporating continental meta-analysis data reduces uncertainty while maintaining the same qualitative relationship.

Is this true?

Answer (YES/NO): NO